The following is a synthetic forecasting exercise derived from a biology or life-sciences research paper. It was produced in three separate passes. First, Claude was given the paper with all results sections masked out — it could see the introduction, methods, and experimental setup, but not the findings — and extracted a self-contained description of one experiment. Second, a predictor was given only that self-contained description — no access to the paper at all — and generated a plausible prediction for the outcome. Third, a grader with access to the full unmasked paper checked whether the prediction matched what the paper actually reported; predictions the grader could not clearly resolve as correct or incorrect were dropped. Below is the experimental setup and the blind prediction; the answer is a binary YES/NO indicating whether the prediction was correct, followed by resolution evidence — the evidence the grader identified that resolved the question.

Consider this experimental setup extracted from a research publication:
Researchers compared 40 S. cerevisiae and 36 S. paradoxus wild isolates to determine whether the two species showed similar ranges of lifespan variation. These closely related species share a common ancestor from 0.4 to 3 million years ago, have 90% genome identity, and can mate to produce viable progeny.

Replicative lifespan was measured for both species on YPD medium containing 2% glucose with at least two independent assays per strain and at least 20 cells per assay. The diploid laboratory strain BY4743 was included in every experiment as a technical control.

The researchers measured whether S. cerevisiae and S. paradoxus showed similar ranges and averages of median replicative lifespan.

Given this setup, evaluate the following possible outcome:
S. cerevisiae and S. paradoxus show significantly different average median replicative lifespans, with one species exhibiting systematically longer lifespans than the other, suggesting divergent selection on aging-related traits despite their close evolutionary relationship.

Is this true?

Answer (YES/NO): YES